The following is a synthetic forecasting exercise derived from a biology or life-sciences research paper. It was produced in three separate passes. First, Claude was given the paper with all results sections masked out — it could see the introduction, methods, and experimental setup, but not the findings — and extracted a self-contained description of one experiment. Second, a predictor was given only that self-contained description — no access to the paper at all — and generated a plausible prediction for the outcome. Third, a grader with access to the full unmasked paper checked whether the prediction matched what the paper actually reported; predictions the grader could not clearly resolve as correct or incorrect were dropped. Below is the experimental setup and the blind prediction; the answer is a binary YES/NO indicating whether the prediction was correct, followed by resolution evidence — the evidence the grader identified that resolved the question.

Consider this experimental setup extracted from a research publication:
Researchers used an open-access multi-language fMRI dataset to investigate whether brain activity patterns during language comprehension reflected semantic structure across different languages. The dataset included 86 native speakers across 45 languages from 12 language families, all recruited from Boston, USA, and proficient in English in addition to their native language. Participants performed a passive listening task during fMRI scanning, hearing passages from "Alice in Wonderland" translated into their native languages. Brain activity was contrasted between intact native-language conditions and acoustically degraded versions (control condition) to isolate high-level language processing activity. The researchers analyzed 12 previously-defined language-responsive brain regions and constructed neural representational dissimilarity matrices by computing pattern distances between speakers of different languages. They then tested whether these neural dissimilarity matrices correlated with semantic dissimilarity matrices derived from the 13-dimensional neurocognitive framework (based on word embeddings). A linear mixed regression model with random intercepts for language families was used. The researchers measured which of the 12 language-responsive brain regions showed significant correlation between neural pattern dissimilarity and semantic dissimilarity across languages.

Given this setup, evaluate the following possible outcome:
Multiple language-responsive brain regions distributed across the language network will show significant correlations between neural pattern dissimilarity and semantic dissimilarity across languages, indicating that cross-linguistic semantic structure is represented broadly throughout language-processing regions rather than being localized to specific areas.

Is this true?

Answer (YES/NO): NO